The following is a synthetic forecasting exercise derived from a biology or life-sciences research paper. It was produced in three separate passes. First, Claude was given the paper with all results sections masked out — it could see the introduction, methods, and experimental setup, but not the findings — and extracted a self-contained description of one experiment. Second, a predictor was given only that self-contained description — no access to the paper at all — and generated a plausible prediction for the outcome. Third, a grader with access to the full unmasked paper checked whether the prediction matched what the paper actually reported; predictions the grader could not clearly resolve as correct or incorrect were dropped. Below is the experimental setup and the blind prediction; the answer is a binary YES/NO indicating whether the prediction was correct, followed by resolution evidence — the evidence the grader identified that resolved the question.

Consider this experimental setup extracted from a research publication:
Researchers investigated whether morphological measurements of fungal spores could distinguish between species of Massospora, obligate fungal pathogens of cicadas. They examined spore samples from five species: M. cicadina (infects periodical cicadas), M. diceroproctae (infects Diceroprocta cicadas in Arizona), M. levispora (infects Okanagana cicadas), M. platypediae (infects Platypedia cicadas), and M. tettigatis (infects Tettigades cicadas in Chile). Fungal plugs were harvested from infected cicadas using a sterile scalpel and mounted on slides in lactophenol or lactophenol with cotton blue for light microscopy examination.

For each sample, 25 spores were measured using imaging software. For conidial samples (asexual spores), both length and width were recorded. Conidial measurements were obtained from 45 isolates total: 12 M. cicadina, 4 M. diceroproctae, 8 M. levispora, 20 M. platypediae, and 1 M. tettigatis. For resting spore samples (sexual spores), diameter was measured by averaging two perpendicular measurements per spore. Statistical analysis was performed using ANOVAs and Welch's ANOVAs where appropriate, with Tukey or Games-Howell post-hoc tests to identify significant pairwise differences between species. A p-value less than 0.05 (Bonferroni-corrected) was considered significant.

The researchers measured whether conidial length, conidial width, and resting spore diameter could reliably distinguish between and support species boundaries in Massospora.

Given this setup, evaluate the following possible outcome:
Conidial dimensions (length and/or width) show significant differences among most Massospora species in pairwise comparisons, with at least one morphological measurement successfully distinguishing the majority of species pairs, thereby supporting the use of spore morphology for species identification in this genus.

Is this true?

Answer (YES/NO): NO